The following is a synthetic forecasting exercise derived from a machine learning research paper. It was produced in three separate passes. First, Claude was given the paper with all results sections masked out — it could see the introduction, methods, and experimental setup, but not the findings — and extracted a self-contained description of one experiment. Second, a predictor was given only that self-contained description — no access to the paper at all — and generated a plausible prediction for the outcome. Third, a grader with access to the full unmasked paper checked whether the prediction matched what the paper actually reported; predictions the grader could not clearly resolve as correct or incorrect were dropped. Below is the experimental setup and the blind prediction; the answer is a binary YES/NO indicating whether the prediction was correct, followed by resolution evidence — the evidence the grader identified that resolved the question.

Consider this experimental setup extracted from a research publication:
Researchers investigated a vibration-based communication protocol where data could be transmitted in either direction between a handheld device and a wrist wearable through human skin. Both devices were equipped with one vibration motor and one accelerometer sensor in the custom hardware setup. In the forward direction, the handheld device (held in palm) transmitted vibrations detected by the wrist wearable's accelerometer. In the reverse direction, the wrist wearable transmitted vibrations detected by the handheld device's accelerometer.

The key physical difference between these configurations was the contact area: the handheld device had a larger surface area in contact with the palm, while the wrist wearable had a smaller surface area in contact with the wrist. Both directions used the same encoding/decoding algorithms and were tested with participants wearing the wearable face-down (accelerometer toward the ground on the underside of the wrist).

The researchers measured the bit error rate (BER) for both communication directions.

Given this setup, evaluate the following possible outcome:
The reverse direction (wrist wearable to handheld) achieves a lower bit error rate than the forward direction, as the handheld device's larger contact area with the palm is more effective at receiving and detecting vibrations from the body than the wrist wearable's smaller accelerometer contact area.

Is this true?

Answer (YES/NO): NO